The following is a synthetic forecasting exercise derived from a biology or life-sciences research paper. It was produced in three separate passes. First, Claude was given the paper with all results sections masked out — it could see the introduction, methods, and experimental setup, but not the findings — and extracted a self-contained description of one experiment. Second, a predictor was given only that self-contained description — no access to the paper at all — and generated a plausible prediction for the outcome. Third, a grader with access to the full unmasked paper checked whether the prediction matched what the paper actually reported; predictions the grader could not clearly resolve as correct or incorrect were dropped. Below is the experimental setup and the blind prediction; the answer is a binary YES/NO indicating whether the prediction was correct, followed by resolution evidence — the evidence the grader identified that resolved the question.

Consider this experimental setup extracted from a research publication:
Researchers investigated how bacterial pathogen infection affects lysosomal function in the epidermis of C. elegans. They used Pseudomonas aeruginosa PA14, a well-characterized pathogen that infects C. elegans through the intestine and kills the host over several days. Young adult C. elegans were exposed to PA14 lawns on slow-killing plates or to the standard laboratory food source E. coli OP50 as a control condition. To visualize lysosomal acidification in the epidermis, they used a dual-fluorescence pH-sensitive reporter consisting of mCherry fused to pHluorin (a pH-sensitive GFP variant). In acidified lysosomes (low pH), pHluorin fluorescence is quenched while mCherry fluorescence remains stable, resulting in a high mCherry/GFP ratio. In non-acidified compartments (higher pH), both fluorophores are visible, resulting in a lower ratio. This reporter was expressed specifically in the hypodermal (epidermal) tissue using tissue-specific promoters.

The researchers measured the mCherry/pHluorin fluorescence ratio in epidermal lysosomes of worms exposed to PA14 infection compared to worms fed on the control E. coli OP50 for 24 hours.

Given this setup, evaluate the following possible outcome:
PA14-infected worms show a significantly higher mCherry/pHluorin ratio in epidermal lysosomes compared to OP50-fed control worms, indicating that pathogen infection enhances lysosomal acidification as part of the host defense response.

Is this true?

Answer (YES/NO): NO